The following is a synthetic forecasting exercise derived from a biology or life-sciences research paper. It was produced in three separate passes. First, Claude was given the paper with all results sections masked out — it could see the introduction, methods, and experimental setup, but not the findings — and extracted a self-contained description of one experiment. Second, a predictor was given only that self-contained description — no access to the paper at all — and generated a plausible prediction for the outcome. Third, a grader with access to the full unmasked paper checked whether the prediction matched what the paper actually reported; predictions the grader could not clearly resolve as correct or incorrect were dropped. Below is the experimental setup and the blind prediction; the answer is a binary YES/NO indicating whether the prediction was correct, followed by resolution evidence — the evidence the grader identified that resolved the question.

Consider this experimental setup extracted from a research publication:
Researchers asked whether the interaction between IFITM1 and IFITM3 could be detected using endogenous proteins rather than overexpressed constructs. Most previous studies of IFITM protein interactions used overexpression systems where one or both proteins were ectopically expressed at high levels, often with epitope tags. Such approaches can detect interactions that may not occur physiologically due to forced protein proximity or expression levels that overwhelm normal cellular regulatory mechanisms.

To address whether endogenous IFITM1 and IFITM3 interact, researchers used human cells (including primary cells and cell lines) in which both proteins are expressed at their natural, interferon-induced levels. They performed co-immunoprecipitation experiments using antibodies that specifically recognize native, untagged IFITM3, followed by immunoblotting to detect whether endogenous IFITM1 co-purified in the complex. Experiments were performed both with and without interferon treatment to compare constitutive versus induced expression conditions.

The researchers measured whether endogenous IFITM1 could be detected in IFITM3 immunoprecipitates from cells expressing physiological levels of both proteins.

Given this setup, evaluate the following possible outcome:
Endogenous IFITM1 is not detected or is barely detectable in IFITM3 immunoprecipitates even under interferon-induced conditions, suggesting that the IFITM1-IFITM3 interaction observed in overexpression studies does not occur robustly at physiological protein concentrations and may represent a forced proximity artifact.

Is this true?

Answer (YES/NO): NO